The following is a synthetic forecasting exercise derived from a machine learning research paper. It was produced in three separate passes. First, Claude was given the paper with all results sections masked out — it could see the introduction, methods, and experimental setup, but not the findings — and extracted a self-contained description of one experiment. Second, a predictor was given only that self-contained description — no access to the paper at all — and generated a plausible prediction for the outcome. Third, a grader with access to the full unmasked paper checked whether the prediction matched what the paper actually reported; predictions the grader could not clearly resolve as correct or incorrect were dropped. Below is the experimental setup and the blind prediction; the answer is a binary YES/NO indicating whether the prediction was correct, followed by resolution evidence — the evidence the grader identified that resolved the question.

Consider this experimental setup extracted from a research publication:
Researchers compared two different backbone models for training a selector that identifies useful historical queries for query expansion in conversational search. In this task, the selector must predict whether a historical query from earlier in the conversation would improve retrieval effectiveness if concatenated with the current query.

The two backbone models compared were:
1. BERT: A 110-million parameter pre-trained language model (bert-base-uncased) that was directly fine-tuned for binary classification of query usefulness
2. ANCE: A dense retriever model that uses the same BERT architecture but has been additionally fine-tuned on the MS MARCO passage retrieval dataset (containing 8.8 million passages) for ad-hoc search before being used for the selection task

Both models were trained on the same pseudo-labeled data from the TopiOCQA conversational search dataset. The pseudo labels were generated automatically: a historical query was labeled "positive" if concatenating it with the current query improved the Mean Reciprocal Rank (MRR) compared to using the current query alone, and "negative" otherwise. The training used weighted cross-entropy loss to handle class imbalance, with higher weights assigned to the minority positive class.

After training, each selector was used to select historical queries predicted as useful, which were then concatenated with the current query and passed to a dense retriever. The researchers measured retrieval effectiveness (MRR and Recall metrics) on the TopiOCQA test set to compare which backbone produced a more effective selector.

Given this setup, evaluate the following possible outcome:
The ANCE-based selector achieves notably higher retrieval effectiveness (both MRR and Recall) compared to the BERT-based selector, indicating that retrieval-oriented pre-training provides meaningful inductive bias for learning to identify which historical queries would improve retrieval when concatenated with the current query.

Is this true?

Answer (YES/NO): NO